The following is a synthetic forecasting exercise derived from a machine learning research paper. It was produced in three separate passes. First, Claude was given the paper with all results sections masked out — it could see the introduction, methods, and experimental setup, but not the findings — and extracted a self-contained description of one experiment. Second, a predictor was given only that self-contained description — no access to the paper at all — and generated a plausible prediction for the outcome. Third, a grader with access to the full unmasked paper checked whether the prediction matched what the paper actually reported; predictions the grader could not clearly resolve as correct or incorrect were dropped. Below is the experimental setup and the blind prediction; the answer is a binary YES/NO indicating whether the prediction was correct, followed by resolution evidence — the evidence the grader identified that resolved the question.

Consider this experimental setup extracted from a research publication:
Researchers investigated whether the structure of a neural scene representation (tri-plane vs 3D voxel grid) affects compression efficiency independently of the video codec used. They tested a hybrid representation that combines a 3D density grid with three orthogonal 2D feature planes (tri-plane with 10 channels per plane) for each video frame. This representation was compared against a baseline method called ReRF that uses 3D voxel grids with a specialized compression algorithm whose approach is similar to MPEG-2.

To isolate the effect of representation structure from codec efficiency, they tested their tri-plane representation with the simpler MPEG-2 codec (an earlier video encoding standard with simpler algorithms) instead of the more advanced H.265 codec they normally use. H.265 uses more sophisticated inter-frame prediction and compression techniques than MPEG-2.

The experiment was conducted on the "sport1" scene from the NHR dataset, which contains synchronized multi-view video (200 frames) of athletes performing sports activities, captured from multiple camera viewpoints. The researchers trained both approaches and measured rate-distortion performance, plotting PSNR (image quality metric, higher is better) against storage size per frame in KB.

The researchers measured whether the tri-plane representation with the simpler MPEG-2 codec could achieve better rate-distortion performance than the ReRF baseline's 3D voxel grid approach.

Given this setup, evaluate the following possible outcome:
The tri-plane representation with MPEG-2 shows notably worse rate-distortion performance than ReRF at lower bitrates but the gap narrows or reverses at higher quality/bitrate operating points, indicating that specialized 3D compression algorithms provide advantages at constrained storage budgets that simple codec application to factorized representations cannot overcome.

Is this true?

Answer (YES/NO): NO